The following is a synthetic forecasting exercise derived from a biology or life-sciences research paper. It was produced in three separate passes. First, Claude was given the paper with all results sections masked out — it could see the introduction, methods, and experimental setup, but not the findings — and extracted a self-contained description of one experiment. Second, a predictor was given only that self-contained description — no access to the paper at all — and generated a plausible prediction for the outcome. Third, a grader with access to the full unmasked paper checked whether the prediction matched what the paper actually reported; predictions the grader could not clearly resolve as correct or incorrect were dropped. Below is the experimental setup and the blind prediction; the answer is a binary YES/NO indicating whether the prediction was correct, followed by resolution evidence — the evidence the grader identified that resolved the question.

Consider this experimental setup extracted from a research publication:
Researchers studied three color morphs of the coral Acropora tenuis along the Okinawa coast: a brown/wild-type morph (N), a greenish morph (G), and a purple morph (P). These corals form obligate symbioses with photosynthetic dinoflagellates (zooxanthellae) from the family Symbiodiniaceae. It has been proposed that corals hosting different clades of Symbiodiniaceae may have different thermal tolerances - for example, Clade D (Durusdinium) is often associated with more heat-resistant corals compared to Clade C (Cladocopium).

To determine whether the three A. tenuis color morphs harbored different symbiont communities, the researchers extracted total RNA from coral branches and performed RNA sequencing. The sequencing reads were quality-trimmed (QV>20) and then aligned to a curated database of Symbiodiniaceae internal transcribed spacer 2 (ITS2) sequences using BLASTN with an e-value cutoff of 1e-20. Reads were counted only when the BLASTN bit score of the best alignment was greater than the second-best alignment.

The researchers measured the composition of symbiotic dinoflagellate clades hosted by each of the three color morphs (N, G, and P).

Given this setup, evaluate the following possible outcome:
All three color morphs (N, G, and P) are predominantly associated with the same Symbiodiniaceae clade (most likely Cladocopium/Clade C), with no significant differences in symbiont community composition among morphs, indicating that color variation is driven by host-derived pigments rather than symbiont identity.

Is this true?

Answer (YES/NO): YES